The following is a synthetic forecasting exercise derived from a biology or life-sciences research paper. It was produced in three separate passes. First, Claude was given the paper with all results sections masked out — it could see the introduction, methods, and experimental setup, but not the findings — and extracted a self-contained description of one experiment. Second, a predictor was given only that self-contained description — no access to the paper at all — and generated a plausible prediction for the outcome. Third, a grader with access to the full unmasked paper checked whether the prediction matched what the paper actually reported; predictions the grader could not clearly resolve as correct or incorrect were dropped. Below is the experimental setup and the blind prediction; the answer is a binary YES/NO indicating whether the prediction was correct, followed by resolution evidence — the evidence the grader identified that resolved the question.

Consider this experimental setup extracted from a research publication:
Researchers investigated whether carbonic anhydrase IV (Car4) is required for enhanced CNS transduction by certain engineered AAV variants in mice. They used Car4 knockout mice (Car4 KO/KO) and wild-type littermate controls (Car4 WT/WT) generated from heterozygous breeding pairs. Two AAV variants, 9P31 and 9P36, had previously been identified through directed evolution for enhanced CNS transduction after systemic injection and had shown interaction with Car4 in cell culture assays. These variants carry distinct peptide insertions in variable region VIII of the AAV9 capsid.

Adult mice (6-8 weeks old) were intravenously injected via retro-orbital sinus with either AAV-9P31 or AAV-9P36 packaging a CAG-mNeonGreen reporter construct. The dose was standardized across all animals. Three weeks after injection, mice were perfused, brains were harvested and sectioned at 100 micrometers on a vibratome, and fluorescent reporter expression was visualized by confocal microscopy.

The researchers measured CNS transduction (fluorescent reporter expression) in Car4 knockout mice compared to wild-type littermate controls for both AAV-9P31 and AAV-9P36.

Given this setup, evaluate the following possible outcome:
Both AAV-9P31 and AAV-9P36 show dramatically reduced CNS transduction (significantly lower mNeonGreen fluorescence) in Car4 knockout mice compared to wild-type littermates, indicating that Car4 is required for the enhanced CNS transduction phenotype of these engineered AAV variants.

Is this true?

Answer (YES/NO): YES